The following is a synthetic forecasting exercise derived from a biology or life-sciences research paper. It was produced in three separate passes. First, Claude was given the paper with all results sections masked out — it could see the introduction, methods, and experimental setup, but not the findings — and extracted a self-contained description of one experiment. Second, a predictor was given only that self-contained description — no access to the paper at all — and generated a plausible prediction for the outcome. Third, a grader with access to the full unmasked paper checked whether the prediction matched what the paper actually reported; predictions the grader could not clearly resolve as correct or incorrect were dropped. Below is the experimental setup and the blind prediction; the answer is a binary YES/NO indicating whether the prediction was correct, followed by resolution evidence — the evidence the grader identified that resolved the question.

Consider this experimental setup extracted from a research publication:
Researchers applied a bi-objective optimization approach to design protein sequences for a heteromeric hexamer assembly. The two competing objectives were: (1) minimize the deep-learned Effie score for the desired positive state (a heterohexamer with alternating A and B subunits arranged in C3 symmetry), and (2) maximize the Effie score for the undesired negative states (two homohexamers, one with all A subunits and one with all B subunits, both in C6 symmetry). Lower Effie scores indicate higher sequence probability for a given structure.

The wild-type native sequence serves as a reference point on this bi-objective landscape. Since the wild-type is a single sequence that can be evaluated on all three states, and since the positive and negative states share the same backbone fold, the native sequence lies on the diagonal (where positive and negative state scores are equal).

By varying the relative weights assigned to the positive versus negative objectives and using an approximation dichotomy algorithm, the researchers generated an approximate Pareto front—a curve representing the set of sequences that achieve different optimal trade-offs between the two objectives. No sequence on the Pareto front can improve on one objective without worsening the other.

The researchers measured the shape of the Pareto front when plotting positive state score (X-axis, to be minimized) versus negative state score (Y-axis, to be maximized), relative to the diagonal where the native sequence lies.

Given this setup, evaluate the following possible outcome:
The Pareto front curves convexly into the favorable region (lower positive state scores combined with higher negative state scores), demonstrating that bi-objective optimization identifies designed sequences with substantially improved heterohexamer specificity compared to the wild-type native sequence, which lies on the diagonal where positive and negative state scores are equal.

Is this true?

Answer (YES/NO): YES